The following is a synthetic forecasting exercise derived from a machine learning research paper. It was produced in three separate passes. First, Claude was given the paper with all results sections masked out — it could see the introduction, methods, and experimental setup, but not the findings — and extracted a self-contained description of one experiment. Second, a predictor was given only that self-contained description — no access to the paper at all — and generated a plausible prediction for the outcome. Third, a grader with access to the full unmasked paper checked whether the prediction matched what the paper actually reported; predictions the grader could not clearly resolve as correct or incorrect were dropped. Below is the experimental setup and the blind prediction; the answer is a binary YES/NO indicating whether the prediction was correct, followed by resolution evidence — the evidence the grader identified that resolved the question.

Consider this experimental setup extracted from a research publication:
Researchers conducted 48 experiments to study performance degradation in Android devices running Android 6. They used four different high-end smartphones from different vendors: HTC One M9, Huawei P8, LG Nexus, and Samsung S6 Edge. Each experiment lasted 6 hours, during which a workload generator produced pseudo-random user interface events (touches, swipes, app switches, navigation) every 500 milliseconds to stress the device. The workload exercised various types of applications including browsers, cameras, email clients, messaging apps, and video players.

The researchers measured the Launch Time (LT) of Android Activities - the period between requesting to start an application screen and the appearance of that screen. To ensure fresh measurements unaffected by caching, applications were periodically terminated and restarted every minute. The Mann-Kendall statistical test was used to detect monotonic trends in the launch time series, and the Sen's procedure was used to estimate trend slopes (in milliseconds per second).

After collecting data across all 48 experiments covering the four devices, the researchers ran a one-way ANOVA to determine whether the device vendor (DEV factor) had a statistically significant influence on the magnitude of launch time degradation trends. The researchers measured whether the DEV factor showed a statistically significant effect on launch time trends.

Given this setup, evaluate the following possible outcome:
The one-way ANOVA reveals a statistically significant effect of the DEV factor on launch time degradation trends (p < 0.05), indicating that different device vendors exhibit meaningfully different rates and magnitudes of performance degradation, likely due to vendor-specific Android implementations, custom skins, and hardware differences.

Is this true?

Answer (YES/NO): YES